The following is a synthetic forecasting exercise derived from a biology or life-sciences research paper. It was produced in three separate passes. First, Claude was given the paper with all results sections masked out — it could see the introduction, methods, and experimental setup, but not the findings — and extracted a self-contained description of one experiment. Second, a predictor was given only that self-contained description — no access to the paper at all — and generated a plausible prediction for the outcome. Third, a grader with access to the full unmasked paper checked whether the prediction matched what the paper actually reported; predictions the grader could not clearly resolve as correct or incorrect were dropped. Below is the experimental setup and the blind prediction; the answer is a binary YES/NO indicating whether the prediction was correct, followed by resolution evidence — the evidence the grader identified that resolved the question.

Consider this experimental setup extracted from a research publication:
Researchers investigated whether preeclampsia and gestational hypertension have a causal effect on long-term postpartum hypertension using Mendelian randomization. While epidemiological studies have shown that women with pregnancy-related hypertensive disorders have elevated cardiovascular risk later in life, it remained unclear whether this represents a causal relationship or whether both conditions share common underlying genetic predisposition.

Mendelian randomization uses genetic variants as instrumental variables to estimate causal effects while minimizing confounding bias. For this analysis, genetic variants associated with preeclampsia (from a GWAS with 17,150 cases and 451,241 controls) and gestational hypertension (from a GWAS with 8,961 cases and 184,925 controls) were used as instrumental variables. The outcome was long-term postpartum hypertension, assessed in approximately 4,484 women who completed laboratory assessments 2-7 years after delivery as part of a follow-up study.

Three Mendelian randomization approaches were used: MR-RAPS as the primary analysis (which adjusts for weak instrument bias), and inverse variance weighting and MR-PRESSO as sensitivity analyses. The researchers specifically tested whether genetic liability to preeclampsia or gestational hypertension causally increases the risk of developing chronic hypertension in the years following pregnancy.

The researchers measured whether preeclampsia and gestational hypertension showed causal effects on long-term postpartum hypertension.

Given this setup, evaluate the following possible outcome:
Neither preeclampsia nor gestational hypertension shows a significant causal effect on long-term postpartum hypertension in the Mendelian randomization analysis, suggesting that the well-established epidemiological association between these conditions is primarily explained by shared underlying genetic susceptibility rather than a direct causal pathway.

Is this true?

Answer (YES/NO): NO